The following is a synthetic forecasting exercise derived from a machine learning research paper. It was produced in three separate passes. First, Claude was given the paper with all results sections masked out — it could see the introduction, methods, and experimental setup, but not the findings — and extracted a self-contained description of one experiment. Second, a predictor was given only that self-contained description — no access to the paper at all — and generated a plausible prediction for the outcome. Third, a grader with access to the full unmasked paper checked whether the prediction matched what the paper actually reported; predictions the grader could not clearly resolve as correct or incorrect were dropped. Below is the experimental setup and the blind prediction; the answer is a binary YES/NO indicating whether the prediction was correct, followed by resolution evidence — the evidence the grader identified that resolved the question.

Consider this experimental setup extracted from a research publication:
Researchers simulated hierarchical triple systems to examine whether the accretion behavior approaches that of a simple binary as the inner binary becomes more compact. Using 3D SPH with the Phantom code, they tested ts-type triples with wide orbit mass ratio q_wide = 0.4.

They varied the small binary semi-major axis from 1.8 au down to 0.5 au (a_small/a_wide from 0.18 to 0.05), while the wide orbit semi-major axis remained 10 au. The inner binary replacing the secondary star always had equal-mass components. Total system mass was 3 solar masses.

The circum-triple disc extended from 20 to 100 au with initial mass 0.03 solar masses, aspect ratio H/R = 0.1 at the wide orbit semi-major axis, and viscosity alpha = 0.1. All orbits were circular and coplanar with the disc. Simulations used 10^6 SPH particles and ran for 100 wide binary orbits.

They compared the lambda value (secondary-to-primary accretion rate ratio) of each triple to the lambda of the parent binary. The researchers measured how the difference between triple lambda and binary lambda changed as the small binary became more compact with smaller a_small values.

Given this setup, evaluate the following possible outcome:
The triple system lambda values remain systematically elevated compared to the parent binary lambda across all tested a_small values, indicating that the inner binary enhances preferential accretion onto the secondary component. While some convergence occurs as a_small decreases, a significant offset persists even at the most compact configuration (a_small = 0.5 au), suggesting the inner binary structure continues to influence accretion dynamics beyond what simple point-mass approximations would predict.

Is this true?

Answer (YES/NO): YES